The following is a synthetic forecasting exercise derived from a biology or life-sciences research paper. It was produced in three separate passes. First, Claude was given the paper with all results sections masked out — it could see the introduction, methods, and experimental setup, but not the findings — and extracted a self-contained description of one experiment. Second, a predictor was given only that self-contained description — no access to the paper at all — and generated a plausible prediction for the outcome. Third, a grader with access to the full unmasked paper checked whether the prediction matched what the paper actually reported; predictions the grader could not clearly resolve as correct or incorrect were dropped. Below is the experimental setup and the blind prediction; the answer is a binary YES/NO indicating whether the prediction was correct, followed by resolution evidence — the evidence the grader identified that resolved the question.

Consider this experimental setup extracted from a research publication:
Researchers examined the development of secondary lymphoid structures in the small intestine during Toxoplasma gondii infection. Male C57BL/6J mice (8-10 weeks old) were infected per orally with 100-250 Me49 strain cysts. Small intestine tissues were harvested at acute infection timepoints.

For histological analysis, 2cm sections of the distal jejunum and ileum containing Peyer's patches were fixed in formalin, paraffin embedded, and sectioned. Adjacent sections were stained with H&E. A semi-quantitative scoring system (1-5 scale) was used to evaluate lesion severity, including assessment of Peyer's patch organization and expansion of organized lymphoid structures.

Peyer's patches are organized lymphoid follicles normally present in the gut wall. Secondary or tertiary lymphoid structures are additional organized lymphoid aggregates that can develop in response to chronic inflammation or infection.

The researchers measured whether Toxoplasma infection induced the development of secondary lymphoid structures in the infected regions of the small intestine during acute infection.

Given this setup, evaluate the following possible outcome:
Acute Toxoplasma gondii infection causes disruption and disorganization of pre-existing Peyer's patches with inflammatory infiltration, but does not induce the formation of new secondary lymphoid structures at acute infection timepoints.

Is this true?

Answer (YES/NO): NO